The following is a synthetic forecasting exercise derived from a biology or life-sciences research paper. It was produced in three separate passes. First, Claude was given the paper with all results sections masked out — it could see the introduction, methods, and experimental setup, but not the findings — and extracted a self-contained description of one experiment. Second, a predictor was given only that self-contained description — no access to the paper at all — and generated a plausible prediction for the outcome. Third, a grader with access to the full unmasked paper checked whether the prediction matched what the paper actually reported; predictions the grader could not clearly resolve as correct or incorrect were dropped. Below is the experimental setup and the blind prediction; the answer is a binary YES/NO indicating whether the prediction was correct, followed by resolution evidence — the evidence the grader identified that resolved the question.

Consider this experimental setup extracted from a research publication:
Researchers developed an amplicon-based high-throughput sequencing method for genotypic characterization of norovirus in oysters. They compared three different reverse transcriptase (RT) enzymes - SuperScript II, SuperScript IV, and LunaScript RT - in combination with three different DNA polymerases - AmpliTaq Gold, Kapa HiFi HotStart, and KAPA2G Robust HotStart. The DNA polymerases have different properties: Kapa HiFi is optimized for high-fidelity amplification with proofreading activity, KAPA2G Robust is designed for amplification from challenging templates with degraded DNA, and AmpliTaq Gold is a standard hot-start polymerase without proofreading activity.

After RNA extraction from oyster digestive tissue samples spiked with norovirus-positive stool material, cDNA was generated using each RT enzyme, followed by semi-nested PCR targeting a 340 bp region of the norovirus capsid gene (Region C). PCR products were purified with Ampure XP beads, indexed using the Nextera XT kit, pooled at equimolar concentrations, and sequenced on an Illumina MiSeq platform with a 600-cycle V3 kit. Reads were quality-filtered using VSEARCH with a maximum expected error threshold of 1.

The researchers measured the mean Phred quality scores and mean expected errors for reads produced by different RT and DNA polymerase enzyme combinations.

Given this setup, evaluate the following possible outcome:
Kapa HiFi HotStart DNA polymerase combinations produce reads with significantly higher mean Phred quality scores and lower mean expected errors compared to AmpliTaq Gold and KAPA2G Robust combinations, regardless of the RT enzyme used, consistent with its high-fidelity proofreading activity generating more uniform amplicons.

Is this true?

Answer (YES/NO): NO